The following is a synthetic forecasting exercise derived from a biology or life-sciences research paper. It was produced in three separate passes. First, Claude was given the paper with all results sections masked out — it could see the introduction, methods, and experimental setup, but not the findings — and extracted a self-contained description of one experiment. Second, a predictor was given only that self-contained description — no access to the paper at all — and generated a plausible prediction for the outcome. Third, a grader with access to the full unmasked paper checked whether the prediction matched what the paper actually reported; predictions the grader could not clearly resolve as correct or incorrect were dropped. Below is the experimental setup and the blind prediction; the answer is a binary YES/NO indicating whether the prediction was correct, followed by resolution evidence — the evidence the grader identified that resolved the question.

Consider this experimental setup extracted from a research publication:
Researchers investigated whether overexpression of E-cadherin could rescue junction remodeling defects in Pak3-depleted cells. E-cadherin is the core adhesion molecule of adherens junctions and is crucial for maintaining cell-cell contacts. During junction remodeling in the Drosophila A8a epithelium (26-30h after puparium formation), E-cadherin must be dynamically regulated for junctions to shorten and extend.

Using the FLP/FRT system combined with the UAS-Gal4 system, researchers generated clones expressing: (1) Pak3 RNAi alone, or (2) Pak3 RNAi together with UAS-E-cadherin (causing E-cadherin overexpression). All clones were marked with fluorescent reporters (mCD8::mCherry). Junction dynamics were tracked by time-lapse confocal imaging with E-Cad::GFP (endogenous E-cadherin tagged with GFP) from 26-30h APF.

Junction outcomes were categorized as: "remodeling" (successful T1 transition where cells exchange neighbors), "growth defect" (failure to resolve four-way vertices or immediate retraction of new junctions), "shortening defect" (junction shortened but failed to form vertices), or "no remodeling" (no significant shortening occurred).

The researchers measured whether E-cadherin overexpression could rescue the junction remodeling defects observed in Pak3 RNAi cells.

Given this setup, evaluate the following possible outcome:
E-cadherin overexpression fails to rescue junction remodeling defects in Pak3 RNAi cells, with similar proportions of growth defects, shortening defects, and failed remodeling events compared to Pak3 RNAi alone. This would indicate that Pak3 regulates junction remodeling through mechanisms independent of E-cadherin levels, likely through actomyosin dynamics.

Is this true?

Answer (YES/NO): NO